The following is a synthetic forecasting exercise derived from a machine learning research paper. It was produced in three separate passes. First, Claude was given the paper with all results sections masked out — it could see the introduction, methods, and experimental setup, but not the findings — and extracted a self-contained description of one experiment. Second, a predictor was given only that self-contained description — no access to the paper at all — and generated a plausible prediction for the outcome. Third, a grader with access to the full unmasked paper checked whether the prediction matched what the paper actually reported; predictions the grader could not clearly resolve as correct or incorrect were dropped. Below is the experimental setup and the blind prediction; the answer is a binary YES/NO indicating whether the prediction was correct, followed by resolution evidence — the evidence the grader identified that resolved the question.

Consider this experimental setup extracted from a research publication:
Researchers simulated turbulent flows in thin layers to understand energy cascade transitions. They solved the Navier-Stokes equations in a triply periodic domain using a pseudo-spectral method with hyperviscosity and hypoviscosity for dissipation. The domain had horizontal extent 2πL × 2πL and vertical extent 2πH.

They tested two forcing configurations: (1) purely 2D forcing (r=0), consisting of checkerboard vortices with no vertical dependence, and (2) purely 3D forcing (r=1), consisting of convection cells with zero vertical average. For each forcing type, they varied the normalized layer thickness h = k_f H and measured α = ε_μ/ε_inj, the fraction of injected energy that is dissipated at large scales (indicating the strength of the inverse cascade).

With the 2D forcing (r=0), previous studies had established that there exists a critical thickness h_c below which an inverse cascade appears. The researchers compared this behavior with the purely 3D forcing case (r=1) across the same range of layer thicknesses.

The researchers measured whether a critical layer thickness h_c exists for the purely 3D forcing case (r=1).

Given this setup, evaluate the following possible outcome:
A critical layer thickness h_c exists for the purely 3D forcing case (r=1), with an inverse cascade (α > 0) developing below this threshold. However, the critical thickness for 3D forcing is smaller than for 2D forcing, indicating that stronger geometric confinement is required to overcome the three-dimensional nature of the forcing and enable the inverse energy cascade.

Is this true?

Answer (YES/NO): NO